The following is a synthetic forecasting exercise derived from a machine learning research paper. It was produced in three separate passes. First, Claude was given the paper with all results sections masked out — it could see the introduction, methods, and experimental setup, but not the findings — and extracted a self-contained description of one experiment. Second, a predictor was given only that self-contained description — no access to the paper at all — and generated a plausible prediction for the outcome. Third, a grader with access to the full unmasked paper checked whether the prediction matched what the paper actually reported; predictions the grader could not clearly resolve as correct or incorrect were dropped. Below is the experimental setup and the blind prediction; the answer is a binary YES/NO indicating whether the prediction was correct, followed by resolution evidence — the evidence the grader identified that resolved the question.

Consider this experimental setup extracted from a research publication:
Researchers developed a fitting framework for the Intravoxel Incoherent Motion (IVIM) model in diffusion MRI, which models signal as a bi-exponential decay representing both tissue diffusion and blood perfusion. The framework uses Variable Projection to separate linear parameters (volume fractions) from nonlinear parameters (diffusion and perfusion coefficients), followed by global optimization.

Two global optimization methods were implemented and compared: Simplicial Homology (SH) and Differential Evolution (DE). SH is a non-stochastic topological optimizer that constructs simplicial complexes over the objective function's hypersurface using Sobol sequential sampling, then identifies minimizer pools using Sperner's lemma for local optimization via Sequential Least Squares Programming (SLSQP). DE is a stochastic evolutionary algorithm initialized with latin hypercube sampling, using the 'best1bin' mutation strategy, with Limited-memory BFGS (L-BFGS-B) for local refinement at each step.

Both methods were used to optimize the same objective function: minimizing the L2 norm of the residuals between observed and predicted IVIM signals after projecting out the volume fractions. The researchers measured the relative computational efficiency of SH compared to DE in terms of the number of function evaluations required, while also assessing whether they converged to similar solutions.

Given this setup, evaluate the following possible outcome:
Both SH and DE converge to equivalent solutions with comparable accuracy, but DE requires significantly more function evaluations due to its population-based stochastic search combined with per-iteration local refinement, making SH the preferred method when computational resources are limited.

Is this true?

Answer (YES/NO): NO